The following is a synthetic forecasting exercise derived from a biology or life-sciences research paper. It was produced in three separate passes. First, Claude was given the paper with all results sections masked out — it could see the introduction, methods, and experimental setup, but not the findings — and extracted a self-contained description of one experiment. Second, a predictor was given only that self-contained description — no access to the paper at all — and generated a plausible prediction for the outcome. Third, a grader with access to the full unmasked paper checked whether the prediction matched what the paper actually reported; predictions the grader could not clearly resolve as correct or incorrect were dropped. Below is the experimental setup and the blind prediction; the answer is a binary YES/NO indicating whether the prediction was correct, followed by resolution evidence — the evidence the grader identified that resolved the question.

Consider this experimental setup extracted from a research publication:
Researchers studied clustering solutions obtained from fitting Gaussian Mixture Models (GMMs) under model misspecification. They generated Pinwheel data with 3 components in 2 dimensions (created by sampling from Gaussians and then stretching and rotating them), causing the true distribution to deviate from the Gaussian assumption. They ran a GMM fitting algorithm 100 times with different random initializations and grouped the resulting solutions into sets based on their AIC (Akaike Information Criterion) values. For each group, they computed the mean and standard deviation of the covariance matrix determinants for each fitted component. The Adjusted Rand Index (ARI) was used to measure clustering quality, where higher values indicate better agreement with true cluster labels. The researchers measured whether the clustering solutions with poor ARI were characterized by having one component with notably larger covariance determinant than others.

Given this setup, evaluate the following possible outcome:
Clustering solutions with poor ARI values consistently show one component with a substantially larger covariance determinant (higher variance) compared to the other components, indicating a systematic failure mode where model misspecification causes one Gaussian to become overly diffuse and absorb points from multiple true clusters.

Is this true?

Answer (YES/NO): YES